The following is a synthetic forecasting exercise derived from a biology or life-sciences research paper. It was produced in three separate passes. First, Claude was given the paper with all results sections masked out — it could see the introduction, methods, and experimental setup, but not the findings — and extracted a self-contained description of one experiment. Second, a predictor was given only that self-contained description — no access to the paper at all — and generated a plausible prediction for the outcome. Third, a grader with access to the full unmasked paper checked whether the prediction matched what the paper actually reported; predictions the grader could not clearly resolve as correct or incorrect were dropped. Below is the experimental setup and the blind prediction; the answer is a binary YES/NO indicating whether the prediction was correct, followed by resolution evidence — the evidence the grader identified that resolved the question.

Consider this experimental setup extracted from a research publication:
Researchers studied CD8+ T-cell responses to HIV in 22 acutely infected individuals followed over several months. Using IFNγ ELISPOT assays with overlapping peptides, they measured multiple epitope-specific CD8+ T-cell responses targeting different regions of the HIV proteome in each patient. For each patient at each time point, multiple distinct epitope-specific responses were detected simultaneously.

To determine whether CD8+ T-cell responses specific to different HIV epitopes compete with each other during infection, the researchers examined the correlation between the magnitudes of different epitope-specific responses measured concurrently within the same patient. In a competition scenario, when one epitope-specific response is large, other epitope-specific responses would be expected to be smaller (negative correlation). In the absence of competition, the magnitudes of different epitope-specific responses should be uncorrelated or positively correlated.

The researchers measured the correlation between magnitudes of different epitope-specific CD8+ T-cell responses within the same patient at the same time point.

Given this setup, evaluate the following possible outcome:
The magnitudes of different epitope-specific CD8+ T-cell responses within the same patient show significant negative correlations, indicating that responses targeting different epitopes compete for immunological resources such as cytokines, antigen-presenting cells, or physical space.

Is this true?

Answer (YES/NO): NO